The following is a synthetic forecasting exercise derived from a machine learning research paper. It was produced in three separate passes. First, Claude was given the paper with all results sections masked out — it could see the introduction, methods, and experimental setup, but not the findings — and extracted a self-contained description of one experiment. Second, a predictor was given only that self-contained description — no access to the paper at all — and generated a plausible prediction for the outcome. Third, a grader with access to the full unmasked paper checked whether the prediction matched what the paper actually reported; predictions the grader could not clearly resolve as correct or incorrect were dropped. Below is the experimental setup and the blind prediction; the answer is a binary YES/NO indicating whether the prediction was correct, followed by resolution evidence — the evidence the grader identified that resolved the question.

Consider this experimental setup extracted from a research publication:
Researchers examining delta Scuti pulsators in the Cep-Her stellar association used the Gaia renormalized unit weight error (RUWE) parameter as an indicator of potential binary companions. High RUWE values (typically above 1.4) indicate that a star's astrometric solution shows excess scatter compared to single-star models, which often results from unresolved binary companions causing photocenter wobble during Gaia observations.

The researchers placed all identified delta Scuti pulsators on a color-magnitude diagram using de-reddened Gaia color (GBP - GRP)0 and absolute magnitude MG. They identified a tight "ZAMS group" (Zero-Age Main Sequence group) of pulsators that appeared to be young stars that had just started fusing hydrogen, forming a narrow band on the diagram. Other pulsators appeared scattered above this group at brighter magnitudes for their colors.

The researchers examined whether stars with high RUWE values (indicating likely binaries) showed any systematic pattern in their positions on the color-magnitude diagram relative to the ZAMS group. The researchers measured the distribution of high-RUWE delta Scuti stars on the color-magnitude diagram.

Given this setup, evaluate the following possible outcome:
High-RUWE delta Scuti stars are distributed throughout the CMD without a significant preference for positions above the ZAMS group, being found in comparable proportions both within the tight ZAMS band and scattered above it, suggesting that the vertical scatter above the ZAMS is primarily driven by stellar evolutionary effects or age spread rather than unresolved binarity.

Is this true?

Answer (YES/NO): NO